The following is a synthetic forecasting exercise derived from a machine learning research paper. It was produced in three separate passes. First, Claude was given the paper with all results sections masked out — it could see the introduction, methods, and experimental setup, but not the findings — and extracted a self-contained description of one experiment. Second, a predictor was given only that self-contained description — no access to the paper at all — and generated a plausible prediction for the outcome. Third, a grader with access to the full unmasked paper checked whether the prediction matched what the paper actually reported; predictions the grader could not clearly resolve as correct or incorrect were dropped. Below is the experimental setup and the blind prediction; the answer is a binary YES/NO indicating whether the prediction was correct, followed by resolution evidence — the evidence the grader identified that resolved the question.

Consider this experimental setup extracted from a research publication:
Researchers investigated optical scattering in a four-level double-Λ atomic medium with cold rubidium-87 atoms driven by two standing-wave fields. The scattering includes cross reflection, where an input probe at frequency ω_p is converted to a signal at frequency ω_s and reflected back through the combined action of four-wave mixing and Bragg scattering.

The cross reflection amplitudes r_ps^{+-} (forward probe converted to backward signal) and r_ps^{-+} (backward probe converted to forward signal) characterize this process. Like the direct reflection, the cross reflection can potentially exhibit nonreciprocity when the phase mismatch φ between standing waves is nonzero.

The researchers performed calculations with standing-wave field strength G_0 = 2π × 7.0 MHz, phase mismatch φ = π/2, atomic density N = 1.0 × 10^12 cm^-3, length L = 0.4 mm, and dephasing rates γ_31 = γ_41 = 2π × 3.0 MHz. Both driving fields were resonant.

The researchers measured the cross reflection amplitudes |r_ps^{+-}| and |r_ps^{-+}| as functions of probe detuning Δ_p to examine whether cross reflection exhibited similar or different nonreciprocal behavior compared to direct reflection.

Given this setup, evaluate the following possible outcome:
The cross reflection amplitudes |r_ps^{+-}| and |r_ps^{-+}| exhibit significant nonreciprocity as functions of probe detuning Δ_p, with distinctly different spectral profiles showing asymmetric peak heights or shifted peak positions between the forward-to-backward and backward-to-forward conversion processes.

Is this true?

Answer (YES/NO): NO